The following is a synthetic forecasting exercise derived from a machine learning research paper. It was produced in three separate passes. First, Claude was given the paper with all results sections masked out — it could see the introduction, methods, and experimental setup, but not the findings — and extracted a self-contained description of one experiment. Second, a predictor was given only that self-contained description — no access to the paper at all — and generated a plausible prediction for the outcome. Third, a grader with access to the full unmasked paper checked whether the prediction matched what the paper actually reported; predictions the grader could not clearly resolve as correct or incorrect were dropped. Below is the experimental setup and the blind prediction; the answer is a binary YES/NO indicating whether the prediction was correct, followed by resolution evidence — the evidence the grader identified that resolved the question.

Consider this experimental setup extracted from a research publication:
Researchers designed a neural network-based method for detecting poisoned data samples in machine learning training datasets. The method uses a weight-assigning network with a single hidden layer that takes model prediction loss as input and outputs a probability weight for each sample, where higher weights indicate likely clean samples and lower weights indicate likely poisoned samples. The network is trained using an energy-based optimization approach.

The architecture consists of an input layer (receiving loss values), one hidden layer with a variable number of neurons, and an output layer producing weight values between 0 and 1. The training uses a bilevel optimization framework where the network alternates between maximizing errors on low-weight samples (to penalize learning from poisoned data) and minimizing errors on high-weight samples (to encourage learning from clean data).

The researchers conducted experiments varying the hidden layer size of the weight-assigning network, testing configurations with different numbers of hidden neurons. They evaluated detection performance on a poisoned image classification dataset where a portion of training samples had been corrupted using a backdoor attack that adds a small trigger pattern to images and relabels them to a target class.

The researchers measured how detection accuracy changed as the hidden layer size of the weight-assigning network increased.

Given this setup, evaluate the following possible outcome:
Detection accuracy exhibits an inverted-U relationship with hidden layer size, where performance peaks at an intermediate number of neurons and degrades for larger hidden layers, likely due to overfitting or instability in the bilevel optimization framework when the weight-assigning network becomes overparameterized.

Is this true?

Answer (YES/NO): NO